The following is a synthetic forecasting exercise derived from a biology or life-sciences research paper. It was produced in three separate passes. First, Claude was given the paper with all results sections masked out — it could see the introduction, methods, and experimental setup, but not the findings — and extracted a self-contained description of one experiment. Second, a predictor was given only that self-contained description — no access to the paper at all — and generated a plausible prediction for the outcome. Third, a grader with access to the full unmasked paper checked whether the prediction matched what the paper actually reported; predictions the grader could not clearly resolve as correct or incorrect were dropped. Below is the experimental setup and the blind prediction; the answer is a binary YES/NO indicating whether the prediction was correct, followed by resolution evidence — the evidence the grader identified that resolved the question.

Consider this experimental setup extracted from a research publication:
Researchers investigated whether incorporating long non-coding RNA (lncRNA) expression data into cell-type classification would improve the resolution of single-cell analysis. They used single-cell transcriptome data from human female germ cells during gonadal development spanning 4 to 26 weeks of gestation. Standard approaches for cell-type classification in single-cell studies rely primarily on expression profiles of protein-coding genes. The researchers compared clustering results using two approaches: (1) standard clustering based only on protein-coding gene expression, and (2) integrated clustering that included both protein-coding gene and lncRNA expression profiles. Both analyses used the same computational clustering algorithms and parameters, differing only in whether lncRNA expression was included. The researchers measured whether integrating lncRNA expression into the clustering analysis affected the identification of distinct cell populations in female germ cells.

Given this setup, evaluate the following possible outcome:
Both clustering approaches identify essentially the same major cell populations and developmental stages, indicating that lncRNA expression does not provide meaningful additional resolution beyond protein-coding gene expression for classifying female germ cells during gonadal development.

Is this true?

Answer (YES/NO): NO